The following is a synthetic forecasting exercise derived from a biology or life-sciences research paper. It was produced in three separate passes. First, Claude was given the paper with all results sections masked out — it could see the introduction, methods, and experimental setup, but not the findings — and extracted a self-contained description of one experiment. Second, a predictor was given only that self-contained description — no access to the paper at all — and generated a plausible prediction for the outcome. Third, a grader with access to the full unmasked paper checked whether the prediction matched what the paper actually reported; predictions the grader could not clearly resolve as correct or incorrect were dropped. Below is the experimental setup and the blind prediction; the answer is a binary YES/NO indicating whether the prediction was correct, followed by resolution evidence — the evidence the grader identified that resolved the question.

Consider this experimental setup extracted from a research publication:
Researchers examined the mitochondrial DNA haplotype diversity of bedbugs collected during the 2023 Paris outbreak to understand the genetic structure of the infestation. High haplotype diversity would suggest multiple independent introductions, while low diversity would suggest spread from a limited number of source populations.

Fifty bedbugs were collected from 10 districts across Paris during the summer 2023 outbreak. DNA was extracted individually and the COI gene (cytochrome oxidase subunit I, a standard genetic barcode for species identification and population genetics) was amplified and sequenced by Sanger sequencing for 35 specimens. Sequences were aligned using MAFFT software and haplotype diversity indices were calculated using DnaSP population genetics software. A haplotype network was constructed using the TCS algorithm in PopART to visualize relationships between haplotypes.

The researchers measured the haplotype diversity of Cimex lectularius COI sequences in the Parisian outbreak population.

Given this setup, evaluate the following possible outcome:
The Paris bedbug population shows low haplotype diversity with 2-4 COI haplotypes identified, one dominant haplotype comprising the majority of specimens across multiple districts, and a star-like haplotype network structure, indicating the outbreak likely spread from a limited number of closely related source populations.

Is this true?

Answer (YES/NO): NO